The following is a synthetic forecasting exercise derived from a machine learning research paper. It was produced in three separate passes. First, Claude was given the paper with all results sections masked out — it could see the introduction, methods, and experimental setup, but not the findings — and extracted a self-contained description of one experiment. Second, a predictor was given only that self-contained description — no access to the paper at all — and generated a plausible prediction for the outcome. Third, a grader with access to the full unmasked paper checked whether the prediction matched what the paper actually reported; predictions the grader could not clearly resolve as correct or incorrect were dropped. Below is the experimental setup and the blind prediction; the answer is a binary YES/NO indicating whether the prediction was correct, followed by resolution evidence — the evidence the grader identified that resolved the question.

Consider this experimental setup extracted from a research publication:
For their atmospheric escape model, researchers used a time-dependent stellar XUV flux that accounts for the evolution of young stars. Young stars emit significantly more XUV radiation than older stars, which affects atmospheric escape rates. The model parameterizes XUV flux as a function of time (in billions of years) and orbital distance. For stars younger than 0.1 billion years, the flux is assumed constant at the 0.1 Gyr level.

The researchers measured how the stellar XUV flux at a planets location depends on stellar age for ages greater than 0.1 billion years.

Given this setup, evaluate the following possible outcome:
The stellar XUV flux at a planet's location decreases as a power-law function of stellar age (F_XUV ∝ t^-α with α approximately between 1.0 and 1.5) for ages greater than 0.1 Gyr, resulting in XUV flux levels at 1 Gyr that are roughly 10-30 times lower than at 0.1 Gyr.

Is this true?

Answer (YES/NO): YES